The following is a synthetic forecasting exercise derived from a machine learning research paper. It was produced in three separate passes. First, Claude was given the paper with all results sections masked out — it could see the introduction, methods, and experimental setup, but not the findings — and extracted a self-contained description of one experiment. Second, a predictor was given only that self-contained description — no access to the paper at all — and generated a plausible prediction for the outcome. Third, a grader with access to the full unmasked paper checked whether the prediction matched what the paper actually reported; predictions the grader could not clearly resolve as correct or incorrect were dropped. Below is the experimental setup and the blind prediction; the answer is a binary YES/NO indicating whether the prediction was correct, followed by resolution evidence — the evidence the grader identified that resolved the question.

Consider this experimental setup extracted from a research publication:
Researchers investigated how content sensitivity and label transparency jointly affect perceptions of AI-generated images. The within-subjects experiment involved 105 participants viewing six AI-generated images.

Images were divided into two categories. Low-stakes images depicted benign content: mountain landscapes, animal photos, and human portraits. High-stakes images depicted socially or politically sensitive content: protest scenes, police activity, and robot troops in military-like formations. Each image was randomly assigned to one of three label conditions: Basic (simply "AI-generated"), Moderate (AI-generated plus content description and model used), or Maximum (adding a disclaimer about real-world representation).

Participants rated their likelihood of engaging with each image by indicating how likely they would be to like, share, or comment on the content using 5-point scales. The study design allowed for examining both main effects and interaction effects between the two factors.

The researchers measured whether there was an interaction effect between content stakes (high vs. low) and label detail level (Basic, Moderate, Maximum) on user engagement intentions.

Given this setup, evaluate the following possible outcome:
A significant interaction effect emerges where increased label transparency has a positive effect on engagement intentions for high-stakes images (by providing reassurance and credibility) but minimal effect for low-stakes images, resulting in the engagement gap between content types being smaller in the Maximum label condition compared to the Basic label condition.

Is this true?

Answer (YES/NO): NO